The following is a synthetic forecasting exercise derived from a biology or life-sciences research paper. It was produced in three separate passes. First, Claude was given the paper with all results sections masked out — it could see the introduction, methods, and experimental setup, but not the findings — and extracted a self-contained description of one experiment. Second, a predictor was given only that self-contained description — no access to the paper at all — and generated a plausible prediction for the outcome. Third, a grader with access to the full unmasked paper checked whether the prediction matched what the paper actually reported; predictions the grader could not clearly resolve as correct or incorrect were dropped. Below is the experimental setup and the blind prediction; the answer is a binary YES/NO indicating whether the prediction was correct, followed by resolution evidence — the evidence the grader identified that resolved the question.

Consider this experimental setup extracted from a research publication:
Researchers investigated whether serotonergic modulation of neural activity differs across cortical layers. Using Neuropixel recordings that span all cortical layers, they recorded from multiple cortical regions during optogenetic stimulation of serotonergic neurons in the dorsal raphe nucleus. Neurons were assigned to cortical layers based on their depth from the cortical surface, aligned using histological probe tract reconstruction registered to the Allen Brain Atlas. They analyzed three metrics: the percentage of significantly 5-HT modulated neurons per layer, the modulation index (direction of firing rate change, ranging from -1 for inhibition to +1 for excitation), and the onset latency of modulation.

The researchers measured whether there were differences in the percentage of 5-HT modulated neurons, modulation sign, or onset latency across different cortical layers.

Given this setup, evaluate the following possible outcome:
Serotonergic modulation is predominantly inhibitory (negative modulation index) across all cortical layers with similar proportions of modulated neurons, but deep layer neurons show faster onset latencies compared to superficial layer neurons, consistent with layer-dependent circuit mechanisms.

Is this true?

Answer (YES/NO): NO